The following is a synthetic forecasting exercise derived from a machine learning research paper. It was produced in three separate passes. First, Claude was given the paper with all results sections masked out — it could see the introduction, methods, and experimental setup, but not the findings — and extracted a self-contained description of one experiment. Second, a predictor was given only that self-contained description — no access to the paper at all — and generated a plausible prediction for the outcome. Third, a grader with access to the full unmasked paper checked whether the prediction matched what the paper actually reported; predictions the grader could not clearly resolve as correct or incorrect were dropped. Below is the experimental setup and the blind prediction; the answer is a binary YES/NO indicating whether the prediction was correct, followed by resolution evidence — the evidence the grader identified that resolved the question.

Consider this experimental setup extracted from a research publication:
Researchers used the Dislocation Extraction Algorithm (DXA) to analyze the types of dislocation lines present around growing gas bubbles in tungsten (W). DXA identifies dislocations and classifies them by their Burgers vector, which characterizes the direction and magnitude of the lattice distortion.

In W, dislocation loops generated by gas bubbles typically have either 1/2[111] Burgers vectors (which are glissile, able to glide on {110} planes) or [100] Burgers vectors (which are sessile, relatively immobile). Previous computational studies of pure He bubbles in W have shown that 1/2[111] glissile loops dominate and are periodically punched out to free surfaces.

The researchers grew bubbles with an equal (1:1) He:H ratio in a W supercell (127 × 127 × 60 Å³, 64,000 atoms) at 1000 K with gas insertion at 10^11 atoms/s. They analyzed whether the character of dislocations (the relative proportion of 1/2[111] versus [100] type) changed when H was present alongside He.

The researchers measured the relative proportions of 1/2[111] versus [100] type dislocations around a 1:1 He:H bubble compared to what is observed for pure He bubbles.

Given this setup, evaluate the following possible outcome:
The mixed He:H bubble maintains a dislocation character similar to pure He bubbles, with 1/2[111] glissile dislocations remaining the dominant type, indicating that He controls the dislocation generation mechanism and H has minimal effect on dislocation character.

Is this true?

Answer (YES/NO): NO